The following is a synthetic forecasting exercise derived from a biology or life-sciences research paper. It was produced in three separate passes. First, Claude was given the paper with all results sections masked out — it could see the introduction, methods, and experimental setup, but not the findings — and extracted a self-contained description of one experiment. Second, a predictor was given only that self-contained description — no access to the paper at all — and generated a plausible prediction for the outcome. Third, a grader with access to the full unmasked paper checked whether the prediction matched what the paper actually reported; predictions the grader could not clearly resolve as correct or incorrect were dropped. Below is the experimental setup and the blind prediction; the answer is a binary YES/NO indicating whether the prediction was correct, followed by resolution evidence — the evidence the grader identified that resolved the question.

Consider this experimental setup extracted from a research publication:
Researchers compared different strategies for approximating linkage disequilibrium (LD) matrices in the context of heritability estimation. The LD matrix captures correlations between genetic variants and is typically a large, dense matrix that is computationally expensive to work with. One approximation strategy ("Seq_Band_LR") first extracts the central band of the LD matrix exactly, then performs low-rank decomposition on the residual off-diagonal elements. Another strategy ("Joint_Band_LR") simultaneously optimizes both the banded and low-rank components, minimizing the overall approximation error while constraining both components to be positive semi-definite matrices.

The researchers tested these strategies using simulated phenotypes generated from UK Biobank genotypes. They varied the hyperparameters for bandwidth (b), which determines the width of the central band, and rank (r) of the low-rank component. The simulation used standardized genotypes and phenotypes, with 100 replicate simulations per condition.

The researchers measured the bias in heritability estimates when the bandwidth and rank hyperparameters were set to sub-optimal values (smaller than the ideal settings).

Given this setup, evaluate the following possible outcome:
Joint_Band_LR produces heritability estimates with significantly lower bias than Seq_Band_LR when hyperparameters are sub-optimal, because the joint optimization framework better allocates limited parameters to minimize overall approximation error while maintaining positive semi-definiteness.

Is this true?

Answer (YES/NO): YES